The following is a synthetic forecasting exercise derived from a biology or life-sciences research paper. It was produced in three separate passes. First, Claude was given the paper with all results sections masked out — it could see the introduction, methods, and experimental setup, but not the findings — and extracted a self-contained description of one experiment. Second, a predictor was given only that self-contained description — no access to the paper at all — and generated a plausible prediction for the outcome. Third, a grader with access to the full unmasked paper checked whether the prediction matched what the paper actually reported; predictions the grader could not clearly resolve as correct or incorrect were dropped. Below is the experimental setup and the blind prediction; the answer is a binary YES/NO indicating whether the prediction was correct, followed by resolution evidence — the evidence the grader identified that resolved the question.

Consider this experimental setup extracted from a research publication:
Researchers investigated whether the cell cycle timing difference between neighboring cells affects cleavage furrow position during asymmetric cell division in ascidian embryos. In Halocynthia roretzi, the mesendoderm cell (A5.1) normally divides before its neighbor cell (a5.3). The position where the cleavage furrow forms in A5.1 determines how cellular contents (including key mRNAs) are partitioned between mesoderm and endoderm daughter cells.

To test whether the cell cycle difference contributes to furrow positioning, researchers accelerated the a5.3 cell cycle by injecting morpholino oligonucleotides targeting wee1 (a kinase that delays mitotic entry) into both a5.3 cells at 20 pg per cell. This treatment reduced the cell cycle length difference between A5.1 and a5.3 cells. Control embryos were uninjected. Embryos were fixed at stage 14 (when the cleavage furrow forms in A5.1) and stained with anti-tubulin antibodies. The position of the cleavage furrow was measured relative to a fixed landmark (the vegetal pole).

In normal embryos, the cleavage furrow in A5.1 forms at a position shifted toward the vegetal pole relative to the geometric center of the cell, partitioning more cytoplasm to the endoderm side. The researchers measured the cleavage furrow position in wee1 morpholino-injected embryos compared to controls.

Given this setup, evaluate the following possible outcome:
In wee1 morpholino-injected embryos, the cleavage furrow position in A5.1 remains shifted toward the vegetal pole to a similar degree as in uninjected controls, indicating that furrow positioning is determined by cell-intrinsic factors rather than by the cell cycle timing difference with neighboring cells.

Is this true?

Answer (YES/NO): NO